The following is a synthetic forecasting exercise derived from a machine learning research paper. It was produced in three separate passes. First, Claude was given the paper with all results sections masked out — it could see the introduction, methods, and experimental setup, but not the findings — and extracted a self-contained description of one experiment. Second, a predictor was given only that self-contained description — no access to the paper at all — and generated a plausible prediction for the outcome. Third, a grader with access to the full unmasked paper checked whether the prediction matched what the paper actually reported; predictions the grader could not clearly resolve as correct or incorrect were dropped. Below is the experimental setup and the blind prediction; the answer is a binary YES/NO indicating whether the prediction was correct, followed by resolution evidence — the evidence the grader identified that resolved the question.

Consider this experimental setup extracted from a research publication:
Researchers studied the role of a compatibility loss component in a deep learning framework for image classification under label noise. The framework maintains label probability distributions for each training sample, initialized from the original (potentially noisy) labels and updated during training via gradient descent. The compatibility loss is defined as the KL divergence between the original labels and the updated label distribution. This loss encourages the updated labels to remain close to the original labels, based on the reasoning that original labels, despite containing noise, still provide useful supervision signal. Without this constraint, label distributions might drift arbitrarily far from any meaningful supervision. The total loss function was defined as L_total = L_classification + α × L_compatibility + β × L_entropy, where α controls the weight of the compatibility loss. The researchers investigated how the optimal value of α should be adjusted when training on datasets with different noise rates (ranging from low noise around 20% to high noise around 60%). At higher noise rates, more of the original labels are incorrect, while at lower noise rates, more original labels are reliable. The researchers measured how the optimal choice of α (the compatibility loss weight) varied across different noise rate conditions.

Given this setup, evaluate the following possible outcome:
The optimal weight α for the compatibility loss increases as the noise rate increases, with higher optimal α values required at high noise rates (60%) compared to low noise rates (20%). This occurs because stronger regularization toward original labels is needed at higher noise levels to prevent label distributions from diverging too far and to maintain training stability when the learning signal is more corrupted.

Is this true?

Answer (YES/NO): NO